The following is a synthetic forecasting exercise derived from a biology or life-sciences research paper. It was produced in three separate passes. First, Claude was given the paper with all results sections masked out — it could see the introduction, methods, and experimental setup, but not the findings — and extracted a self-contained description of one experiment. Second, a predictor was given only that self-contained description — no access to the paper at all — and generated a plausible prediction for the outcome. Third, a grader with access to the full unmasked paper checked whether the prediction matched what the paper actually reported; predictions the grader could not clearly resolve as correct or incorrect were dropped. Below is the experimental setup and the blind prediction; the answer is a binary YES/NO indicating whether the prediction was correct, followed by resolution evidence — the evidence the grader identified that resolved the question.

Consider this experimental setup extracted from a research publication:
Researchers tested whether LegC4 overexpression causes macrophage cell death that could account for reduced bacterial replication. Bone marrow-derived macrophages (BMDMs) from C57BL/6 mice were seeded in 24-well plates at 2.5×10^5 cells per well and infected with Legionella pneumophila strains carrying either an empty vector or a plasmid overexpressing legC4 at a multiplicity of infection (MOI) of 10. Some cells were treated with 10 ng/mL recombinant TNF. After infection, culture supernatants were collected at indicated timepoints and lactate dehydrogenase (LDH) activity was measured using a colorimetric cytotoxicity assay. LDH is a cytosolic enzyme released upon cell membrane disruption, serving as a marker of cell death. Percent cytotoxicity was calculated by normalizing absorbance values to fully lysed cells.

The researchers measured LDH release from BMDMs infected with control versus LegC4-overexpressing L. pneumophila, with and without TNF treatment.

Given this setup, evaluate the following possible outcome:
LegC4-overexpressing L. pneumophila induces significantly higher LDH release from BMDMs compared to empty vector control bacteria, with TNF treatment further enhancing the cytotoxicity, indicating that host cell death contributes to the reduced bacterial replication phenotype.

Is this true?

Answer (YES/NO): NO